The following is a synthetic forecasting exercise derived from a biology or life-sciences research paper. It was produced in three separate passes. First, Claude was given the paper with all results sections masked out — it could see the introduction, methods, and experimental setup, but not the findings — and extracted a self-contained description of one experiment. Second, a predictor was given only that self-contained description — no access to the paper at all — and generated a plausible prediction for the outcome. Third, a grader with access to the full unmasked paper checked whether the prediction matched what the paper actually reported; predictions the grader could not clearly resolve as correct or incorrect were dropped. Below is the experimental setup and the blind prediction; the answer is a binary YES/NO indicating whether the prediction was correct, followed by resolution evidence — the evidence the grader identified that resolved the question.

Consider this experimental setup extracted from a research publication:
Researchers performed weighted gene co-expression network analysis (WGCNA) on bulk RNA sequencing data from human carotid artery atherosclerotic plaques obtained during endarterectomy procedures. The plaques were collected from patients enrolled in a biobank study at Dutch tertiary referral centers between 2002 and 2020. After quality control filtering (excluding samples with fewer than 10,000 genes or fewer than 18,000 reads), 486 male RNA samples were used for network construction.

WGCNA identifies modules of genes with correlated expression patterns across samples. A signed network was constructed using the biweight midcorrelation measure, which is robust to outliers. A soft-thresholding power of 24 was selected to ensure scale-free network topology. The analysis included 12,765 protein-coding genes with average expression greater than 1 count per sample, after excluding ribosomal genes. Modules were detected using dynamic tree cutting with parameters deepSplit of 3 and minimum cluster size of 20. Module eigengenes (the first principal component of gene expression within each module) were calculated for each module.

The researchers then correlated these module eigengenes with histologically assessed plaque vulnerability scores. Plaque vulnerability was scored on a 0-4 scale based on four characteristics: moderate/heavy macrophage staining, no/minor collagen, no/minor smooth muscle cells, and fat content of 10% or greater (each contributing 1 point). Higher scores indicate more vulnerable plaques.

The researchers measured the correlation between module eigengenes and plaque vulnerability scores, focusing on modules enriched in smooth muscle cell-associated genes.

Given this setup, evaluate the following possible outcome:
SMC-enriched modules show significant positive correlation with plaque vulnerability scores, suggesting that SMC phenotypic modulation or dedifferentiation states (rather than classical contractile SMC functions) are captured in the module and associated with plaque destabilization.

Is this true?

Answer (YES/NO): YES